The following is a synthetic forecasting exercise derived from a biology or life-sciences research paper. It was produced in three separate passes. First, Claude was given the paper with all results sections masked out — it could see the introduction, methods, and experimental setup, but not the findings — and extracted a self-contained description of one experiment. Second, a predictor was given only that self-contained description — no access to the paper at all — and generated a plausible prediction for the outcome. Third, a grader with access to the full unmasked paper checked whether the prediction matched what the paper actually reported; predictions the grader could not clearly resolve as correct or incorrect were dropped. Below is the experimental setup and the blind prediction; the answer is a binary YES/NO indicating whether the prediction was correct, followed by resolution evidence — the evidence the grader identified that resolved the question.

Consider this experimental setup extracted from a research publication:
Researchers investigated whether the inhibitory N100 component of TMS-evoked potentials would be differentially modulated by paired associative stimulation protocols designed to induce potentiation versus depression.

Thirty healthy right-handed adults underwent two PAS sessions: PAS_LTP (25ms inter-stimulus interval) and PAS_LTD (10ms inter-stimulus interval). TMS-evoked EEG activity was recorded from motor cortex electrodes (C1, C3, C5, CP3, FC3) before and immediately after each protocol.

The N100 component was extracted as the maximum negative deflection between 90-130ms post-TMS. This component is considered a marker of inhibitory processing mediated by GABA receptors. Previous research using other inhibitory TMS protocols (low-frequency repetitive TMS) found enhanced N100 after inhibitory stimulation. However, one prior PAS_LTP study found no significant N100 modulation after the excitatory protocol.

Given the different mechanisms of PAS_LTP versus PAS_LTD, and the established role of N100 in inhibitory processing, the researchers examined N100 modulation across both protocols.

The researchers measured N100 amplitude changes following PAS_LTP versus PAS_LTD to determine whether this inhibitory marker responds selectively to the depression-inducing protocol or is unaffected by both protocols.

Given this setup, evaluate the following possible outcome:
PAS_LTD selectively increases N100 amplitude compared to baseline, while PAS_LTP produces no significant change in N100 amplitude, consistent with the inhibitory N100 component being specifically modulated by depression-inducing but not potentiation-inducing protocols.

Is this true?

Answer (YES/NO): YES